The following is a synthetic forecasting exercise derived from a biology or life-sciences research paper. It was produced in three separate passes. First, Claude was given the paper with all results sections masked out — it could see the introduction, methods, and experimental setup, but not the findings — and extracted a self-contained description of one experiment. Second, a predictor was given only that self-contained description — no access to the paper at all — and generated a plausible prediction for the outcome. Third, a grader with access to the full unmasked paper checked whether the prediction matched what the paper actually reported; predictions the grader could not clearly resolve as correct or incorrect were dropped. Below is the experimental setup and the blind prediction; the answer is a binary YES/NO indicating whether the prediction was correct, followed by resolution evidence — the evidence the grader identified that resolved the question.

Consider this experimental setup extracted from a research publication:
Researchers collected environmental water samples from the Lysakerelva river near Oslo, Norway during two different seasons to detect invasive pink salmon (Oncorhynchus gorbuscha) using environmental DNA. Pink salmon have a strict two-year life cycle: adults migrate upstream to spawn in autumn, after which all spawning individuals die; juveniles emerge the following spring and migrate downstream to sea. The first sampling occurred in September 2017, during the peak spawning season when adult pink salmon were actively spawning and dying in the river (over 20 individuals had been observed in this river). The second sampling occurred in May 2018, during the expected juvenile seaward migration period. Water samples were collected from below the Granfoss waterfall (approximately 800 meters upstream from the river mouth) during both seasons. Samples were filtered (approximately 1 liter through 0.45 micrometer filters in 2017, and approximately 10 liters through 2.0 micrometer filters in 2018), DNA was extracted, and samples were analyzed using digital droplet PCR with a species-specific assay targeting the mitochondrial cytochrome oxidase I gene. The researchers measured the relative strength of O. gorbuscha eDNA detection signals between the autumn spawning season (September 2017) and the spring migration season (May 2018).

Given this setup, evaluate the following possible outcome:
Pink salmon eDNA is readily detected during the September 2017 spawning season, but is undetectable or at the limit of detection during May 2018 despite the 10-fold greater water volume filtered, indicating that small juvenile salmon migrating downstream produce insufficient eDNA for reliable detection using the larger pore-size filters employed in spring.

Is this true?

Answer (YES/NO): NO